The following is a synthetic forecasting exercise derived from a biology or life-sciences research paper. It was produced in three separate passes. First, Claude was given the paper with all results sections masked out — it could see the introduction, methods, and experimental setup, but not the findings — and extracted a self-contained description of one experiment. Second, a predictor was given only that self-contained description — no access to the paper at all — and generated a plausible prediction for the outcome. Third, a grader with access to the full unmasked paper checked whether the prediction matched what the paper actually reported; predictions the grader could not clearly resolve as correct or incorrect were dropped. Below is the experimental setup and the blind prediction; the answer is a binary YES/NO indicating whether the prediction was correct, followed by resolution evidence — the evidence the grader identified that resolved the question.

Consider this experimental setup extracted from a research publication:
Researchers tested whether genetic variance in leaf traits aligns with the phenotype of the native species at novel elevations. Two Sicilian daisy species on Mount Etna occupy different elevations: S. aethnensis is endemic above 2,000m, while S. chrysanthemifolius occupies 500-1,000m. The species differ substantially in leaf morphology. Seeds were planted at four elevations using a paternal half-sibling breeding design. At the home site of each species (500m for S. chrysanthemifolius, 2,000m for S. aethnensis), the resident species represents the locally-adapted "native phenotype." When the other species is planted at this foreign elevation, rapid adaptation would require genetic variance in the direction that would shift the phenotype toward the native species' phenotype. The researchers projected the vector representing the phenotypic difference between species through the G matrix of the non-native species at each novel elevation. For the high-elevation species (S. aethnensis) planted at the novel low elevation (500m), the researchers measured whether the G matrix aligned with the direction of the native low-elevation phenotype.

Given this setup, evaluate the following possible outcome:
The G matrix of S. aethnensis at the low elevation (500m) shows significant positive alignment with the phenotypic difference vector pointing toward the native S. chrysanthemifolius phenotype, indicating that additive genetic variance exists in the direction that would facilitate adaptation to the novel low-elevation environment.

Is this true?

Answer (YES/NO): NO